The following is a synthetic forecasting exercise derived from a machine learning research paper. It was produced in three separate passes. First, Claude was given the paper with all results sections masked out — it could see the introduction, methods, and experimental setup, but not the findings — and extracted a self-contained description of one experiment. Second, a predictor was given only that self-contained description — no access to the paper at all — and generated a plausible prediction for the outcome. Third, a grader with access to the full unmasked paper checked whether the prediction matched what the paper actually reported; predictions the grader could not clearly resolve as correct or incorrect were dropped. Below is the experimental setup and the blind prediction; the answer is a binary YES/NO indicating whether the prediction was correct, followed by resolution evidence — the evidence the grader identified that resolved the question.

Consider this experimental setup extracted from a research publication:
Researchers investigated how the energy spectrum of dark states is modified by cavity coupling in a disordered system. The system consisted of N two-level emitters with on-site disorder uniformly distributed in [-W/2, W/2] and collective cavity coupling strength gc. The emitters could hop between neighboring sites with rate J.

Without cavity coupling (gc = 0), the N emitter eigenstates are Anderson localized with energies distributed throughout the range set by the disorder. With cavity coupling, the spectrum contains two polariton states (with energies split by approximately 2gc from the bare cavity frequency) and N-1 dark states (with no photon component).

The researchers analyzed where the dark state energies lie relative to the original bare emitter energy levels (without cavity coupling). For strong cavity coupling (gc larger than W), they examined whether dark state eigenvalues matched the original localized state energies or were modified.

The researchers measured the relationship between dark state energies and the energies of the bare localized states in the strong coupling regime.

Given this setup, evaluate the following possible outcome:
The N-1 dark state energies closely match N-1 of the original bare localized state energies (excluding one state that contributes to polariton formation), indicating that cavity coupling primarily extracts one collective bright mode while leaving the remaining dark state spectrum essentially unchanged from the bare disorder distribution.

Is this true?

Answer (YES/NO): NO